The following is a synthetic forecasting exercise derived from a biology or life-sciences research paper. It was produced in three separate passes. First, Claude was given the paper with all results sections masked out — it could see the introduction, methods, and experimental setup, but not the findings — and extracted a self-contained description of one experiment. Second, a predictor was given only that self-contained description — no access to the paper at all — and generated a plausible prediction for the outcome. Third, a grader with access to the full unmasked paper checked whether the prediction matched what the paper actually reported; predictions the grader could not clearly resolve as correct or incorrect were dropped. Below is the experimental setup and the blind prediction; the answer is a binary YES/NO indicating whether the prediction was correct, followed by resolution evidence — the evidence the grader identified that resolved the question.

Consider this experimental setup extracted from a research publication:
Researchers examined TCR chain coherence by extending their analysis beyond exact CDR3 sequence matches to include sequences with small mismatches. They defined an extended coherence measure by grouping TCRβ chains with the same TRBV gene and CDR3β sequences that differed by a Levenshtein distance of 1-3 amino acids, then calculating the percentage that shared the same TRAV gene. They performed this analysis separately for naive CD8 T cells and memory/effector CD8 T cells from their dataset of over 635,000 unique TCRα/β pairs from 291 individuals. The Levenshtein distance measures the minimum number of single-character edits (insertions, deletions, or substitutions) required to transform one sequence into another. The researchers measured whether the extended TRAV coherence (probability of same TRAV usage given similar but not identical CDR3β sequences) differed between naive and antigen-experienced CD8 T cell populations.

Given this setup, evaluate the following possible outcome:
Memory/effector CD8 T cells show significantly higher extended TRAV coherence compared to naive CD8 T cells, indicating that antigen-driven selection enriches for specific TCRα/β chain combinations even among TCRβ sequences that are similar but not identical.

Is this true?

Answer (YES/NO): YES